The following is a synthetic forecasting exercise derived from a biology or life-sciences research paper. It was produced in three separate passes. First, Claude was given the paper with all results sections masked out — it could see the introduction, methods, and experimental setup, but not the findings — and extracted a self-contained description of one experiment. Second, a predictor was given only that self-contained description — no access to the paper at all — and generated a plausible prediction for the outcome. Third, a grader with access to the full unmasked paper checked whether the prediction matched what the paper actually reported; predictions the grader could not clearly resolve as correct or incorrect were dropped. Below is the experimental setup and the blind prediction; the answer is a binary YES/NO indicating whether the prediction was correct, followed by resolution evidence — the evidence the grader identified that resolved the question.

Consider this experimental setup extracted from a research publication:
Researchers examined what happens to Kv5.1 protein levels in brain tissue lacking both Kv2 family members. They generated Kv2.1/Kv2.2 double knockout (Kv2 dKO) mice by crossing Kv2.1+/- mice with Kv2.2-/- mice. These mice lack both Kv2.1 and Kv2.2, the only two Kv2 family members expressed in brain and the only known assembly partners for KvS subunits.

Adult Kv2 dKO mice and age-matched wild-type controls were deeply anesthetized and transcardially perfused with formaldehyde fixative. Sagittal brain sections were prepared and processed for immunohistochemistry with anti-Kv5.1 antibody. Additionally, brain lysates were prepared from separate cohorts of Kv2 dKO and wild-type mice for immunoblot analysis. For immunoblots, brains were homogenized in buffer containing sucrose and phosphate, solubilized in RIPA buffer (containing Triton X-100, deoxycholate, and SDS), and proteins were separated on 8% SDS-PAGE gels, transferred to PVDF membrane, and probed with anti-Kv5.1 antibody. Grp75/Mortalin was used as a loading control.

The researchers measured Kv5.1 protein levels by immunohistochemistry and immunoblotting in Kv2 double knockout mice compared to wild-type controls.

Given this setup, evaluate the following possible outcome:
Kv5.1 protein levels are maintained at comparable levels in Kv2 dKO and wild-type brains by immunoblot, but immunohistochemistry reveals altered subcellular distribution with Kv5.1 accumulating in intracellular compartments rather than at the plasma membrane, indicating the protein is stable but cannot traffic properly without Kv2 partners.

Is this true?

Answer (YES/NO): NO